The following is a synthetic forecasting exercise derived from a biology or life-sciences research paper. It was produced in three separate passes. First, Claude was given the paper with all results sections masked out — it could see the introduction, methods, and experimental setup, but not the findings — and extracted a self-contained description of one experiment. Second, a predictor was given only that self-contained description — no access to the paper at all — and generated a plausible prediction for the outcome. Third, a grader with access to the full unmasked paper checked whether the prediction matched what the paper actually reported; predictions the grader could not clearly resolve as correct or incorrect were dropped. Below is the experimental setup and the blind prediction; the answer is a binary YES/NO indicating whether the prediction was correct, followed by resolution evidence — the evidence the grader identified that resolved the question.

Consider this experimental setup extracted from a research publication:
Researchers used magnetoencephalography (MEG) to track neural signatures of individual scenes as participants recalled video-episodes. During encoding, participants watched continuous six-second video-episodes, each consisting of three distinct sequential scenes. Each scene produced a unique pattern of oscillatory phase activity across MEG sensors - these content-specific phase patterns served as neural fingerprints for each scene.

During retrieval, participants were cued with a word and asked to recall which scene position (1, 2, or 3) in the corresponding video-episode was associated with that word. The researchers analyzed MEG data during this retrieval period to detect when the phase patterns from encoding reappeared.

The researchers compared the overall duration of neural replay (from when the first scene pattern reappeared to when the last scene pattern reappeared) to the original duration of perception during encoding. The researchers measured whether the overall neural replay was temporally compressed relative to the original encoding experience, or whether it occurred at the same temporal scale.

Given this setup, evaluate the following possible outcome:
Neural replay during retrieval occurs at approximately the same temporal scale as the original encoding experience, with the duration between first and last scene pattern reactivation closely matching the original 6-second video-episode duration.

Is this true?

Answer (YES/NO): NO